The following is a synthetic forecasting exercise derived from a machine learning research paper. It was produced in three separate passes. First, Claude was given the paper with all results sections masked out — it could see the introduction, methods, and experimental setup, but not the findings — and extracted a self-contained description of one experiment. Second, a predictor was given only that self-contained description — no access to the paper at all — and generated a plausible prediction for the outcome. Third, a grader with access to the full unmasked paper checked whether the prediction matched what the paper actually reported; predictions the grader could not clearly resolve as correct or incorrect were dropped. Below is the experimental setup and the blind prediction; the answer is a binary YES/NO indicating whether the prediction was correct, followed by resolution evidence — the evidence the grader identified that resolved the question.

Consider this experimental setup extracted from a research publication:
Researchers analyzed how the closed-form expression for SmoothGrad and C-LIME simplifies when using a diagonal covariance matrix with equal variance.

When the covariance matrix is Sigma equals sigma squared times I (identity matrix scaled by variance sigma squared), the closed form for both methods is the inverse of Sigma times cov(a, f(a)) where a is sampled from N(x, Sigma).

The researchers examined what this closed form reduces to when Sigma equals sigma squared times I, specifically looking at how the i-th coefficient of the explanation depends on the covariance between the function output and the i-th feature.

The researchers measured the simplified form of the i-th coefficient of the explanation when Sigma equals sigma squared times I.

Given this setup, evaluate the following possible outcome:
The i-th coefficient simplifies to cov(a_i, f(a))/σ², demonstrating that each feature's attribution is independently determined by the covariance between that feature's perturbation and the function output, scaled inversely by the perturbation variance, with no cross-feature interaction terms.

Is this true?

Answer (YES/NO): YES